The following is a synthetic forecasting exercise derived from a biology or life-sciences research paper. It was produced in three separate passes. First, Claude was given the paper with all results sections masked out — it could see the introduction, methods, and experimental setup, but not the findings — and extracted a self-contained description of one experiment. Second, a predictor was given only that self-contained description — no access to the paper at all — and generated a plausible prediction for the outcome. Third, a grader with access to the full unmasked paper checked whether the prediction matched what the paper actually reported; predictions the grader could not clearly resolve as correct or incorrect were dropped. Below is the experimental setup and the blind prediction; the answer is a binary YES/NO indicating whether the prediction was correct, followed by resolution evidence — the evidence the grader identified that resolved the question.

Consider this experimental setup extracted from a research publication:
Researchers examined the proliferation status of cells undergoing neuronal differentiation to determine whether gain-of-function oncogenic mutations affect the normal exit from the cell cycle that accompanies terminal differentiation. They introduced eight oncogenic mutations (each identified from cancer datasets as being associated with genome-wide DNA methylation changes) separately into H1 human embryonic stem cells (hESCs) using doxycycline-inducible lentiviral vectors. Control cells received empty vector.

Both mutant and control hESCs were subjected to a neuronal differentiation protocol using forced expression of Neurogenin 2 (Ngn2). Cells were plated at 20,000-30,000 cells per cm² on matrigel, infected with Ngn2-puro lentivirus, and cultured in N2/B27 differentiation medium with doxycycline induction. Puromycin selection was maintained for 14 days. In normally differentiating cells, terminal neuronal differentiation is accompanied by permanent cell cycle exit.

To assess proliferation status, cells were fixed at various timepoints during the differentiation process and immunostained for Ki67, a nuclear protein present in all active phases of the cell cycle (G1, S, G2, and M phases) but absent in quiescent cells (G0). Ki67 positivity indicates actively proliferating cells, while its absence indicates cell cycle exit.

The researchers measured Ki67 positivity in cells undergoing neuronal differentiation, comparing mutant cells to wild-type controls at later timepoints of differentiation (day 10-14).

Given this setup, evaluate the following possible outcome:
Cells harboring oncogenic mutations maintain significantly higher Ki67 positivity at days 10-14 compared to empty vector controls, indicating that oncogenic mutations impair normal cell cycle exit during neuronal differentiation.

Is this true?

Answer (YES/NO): YES